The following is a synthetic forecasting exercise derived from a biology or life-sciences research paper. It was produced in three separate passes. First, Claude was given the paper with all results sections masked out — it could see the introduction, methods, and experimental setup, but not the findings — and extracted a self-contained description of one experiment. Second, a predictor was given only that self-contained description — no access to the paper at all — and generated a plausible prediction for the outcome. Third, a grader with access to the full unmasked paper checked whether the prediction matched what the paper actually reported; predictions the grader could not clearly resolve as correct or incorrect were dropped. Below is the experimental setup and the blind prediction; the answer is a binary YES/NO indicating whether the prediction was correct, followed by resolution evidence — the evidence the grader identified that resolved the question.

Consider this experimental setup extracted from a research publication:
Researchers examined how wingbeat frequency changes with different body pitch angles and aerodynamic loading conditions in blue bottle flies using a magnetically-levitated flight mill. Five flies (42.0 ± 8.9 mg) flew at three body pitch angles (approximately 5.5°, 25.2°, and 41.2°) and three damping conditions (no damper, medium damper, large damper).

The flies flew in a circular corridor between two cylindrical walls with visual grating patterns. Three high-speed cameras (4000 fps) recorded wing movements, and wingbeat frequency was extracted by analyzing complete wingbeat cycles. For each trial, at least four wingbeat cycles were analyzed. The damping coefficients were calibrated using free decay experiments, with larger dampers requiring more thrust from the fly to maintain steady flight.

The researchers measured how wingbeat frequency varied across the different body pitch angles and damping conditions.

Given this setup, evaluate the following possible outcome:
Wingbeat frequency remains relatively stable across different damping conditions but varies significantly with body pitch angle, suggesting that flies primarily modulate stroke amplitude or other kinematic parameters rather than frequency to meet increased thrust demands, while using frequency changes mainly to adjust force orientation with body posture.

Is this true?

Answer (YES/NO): NO